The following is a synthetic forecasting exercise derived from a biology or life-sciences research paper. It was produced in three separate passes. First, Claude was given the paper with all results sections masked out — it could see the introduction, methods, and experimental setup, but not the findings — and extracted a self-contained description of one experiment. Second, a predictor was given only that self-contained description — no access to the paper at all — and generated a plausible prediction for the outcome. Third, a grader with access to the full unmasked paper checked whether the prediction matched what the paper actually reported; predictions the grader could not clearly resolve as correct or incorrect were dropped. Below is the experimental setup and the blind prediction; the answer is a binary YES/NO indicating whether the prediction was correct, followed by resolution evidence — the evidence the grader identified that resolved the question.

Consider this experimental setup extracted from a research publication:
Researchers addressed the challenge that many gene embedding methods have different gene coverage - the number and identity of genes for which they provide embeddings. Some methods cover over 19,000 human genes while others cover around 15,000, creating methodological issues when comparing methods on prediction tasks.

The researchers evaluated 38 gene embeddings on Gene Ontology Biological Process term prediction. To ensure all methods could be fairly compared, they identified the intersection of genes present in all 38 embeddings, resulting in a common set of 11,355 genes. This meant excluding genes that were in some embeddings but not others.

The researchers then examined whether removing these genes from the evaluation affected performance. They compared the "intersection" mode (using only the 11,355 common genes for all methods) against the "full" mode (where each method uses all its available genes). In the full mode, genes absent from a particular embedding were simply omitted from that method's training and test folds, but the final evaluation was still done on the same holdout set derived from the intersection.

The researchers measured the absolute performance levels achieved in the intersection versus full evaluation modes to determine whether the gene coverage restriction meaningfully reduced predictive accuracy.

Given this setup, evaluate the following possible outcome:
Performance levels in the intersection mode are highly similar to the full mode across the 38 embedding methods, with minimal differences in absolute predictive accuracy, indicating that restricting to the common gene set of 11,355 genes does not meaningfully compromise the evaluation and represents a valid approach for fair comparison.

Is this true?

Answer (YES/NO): YES